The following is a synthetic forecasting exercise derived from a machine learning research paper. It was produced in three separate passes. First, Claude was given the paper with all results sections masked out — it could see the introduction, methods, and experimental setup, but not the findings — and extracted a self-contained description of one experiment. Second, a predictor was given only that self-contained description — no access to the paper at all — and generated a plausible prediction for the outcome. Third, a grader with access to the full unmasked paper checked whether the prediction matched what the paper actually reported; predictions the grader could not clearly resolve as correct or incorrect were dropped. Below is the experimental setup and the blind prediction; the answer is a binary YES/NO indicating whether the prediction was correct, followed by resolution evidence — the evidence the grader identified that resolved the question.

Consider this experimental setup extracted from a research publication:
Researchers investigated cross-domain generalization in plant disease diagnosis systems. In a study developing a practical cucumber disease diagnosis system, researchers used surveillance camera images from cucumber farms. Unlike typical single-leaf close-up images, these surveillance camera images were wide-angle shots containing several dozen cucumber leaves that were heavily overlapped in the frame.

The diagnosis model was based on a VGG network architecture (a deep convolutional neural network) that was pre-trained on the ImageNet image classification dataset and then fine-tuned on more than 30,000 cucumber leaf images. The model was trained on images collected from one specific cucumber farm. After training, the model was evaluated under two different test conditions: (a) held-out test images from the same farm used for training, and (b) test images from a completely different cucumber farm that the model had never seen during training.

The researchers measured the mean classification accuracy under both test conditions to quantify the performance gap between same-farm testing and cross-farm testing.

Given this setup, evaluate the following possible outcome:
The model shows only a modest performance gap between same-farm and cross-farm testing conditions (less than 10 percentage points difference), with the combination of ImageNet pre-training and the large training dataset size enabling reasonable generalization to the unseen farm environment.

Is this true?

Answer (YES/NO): NO